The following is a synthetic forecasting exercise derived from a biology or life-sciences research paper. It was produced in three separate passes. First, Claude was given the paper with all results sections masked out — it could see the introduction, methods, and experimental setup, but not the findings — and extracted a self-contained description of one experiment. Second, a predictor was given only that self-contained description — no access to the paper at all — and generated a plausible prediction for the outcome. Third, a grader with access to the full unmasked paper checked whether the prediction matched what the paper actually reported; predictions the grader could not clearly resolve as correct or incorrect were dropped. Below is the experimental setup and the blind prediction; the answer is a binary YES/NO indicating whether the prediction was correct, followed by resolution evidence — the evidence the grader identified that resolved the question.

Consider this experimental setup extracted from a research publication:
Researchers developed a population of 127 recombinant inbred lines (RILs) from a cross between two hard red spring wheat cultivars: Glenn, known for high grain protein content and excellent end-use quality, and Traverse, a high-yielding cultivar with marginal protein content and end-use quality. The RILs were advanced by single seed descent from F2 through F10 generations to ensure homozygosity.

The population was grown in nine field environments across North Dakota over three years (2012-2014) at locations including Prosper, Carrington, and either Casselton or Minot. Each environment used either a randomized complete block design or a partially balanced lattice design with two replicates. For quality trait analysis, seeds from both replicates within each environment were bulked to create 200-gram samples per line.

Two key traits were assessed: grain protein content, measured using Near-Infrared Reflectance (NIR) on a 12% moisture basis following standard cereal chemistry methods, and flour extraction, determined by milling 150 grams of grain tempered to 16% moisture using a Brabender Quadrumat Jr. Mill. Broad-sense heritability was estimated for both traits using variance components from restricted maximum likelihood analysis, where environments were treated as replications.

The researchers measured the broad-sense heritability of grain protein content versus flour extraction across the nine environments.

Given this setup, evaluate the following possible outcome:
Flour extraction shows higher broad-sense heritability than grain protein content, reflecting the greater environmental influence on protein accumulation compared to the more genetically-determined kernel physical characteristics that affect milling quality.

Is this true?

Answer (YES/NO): YES